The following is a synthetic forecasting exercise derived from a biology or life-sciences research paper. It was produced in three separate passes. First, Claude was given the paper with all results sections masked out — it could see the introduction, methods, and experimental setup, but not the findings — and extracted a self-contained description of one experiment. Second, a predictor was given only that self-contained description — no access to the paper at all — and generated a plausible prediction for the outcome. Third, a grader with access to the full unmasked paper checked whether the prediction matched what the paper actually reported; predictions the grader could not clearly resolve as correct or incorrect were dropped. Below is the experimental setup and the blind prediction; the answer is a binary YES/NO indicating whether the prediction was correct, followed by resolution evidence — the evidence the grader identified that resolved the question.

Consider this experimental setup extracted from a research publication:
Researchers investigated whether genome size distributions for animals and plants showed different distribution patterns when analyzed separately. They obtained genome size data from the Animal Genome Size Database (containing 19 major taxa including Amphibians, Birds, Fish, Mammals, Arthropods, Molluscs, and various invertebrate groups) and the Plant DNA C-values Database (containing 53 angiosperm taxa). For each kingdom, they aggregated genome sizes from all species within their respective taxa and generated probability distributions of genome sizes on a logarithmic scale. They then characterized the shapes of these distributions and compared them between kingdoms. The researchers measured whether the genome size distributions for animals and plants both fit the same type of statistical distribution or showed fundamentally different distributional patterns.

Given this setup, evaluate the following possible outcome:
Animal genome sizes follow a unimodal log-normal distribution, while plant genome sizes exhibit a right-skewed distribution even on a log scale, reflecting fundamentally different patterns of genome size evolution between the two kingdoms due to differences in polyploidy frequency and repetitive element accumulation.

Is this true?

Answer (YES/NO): NO